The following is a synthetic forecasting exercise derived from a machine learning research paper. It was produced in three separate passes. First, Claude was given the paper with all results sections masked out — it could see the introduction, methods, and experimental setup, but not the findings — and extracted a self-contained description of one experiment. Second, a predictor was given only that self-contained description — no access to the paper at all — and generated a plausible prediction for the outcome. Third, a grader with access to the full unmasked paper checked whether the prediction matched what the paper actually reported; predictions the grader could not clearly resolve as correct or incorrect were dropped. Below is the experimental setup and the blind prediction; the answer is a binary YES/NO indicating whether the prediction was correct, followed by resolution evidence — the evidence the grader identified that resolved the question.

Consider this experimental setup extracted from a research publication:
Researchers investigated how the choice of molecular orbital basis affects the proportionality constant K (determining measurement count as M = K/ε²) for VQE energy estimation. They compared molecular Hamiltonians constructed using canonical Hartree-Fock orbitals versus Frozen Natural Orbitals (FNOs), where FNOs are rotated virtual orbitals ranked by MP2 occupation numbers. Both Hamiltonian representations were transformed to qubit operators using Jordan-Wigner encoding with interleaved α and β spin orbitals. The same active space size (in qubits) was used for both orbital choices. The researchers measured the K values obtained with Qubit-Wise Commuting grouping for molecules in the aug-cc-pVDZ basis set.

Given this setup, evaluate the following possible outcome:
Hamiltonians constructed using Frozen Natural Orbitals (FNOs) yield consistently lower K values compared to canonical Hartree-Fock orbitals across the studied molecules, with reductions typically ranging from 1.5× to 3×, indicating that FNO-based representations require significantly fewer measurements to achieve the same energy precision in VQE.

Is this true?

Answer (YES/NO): NO